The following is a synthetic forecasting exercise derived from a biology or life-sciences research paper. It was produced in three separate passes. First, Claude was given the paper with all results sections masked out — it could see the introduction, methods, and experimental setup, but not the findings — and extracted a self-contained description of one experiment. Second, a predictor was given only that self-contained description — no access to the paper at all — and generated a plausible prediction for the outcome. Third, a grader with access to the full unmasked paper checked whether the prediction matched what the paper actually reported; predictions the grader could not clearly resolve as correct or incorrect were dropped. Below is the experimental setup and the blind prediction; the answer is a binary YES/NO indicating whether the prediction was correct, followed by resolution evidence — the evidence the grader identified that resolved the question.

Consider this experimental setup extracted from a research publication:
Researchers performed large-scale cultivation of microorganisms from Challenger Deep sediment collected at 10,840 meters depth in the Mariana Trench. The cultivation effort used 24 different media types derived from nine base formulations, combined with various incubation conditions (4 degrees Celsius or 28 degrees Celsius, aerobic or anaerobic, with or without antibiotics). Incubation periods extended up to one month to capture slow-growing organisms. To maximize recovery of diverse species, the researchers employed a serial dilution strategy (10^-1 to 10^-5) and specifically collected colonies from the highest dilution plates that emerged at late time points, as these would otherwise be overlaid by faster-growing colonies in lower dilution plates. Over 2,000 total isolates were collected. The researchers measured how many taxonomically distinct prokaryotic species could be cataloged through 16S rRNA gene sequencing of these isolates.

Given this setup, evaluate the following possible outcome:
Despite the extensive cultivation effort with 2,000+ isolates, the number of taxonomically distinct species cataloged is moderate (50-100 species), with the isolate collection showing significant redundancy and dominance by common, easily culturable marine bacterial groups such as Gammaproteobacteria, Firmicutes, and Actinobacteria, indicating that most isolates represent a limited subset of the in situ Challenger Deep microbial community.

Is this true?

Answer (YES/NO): YES